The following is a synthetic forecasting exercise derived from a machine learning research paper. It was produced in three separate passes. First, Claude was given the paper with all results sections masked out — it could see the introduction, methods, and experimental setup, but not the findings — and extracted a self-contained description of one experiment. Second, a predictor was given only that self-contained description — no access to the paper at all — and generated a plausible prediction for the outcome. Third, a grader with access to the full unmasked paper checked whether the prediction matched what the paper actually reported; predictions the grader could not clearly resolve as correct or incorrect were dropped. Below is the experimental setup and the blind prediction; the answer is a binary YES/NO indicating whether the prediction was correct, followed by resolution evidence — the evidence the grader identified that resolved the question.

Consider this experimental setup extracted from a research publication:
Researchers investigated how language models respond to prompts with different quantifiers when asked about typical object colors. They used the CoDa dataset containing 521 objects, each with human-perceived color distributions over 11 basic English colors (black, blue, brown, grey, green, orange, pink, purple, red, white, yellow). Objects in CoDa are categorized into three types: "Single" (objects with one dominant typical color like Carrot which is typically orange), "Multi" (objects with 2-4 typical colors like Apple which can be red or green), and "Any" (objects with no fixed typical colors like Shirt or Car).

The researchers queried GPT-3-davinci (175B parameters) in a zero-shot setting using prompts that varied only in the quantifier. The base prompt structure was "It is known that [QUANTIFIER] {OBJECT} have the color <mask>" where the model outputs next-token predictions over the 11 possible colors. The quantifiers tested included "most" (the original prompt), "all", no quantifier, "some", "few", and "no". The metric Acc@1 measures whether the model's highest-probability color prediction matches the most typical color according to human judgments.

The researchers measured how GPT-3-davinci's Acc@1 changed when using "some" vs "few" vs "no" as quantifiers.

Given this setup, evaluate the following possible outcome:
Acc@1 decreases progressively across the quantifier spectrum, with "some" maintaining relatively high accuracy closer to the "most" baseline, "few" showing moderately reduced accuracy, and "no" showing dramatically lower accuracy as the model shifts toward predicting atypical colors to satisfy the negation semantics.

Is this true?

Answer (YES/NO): NO